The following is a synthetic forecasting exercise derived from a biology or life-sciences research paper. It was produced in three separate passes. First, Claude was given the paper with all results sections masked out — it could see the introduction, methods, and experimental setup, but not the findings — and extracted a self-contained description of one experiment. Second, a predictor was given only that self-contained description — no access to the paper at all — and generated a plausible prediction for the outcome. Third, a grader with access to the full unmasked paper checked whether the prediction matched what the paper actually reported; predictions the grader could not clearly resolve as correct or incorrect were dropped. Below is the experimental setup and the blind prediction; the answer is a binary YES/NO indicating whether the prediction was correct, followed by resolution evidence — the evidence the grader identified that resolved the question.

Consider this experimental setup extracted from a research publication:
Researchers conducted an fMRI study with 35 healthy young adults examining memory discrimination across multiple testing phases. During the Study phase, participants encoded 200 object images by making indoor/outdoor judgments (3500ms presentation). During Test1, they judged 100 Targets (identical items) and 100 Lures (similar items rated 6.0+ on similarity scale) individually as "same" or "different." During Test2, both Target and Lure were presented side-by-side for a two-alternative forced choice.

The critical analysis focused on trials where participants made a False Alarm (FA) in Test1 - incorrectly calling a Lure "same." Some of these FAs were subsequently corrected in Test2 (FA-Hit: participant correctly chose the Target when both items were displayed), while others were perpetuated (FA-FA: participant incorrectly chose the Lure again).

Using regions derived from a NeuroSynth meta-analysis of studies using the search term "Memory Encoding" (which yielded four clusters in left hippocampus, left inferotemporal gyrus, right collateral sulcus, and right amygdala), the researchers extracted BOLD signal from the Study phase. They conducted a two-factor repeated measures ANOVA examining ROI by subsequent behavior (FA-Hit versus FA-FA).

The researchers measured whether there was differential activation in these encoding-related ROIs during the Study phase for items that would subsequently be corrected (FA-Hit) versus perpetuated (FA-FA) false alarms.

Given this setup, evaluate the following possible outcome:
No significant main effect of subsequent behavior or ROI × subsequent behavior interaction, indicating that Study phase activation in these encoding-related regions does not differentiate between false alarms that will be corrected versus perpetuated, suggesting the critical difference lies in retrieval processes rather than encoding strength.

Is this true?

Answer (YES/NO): YES